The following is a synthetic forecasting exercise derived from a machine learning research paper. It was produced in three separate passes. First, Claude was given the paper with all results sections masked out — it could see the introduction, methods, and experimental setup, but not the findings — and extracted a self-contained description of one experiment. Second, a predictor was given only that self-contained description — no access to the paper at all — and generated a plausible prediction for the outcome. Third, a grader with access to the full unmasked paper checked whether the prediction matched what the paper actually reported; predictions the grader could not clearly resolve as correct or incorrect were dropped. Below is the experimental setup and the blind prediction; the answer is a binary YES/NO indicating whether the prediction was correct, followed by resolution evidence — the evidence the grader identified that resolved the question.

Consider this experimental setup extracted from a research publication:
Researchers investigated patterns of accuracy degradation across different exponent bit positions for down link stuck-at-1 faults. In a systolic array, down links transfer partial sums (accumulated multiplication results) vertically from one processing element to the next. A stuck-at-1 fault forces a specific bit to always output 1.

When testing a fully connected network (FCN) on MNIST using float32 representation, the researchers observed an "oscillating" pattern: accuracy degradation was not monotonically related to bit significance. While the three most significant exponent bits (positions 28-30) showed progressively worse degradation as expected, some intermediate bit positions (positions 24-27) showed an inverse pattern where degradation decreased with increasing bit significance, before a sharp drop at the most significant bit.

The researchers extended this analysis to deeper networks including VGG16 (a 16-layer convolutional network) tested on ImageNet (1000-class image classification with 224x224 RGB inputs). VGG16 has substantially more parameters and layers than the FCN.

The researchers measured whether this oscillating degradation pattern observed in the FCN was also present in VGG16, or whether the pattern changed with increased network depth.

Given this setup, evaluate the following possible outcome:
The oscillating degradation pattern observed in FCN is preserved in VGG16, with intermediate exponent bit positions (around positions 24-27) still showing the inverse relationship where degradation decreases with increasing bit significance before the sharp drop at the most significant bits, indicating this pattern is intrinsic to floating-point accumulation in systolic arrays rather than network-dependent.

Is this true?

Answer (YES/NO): NO